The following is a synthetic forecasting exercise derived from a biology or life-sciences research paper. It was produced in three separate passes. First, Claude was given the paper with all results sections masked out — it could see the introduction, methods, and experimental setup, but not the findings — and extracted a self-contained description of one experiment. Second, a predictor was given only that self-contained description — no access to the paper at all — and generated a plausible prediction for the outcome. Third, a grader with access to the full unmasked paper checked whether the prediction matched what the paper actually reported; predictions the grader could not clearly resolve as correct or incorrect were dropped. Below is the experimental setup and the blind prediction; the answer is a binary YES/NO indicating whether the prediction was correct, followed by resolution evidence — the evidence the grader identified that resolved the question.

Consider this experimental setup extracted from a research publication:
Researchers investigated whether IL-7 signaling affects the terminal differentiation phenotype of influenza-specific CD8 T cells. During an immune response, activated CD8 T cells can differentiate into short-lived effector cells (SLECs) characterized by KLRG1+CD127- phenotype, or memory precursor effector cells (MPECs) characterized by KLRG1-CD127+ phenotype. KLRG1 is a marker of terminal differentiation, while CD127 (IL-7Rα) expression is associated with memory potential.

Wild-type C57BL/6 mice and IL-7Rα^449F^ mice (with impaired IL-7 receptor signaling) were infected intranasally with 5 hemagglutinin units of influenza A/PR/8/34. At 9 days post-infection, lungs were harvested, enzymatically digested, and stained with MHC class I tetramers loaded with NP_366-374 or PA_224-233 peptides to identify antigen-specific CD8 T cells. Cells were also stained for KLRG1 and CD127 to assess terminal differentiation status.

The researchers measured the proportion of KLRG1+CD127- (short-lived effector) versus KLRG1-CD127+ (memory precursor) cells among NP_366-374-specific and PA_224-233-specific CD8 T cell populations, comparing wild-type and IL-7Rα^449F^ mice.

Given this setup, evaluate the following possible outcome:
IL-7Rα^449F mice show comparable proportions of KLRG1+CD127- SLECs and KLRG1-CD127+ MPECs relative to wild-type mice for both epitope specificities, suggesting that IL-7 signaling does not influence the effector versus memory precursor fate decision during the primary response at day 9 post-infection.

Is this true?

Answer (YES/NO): NO